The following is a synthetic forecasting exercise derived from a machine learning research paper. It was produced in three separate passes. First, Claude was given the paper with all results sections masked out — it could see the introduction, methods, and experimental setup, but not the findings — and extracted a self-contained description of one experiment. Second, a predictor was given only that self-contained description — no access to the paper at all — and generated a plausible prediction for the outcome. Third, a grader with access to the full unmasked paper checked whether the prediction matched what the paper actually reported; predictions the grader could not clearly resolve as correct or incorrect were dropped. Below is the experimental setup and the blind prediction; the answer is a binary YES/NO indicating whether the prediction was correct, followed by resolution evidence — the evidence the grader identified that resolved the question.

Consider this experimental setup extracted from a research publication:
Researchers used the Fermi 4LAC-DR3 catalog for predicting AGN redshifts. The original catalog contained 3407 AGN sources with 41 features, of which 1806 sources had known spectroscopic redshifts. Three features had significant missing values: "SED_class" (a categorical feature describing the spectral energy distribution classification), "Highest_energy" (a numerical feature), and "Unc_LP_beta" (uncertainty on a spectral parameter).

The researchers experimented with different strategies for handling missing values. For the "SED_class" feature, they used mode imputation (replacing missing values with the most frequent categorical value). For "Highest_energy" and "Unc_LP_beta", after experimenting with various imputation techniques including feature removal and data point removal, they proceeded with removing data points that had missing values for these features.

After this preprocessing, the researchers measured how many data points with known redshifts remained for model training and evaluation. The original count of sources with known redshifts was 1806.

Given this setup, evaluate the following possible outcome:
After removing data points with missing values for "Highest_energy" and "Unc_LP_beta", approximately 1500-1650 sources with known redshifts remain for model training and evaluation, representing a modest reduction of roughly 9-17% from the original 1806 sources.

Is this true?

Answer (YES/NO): NO